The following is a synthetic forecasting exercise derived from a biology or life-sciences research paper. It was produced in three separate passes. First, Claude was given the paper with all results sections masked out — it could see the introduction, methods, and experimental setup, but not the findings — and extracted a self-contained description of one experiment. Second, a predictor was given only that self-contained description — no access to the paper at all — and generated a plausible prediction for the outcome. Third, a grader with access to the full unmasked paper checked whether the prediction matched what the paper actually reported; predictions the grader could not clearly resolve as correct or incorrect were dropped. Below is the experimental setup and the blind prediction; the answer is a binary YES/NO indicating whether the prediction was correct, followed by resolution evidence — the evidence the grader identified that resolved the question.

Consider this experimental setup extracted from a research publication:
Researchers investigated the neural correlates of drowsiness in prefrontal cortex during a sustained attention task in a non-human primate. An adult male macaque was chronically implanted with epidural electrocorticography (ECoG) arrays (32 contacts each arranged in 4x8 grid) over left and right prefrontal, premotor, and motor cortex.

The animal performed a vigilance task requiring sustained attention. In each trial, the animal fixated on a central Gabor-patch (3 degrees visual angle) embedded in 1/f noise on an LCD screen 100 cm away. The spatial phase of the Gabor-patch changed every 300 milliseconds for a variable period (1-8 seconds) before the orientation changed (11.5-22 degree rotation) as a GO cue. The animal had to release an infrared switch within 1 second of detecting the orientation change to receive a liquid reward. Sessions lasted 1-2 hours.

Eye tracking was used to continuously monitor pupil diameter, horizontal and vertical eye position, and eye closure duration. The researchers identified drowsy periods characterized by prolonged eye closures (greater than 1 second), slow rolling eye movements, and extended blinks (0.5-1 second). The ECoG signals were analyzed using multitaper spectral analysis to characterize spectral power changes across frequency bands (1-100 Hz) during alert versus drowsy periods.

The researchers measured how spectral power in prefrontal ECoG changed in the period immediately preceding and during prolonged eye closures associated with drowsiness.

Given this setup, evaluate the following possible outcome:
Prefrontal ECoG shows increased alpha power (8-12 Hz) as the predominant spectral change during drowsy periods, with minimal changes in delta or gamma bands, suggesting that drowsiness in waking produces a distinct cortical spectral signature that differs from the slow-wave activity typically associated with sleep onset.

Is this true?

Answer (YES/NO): NO